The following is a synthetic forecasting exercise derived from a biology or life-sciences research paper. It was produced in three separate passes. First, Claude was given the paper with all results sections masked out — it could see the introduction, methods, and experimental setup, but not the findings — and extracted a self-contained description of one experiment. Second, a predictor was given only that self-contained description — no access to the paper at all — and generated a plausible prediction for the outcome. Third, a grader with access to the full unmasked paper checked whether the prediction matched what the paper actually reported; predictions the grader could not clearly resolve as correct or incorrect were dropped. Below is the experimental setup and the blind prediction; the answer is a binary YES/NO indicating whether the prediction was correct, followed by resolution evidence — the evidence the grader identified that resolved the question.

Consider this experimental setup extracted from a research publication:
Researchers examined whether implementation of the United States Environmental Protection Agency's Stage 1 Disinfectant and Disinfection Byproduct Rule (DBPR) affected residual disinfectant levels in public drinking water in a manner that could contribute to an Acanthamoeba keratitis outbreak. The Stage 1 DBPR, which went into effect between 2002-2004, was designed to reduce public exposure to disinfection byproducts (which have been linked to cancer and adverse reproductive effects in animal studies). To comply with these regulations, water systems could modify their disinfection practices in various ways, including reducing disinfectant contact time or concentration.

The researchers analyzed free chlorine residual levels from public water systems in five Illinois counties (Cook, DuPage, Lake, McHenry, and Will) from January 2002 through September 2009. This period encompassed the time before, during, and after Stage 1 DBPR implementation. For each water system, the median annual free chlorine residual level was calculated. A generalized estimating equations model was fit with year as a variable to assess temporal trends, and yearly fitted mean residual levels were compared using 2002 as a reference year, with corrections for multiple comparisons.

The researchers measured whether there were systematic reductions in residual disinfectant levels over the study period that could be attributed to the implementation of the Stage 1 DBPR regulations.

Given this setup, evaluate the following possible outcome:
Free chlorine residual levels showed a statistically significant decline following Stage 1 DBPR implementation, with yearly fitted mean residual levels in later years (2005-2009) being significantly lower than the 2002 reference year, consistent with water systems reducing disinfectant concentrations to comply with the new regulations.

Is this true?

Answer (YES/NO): NO